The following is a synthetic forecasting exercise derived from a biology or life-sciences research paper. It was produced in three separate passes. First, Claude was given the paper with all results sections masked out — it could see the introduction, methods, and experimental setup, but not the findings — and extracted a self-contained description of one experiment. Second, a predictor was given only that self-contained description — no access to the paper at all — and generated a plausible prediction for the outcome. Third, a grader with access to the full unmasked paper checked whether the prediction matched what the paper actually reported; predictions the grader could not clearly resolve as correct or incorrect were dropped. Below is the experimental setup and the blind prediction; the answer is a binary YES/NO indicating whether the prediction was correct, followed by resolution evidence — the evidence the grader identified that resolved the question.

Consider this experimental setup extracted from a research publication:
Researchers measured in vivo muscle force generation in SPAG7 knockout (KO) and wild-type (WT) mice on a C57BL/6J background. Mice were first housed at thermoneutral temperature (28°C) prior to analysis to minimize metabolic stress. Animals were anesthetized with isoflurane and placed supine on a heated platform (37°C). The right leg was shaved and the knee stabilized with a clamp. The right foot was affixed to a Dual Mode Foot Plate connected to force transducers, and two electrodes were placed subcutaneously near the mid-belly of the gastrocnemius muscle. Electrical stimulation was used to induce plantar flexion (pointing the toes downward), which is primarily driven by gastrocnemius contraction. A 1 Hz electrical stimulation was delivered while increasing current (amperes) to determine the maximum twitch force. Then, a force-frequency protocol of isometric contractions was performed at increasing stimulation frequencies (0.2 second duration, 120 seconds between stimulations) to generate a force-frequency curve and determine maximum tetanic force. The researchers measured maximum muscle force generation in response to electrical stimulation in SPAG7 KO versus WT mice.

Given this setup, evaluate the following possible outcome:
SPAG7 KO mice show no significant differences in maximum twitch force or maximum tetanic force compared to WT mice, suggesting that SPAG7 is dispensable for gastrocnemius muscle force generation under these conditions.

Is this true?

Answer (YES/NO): NO